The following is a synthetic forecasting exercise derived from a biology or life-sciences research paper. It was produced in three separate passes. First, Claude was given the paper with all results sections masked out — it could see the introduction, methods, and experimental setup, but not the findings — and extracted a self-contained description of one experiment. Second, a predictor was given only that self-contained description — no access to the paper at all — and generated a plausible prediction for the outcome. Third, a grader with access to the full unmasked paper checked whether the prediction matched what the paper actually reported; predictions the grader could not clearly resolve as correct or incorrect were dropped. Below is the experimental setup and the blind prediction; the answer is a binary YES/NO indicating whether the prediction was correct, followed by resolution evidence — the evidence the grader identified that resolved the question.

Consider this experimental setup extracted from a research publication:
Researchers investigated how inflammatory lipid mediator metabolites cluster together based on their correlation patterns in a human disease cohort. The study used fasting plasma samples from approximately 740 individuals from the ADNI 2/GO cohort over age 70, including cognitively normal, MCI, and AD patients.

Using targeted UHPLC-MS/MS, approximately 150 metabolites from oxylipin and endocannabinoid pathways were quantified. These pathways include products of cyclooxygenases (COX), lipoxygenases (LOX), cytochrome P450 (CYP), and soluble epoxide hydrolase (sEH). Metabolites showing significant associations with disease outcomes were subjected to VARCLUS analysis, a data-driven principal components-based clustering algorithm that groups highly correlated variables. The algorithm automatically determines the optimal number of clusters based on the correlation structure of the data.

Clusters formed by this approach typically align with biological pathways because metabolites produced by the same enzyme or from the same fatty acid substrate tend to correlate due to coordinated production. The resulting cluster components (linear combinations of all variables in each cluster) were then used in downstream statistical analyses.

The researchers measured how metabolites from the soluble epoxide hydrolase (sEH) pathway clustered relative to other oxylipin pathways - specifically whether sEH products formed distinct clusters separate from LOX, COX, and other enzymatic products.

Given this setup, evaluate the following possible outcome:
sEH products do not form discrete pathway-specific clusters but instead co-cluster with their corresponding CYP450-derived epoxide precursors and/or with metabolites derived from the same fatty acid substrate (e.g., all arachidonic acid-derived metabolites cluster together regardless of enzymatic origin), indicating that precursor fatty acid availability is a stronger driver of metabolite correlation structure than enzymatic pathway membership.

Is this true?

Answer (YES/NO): NO